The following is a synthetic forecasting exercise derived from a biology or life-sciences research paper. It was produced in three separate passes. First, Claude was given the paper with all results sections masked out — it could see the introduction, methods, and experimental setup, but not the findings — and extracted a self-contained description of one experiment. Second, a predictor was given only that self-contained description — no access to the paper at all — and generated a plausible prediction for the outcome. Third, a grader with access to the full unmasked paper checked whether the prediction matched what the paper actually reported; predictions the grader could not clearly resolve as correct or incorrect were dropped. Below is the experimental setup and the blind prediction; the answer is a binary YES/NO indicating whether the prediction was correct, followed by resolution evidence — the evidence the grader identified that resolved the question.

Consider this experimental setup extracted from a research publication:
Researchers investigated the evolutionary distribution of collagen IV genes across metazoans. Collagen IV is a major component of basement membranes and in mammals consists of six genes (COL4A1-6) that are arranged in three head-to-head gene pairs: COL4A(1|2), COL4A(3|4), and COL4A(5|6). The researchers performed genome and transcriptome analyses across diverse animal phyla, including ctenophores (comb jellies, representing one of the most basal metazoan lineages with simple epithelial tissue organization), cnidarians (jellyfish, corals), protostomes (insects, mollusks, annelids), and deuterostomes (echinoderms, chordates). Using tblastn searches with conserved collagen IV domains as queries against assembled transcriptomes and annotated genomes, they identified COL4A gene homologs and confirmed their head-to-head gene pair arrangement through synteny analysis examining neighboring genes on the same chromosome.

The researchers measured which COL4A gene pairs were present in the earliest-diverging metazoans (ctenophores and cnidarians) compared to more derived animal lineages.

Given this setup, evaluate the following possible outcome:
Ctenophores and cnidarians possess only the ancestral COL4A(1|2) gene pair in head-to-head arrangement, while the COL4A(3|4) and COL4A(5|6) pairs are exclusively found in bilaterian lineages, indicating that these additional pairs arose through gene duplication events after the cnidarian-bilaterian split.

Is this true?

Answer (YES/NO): NO